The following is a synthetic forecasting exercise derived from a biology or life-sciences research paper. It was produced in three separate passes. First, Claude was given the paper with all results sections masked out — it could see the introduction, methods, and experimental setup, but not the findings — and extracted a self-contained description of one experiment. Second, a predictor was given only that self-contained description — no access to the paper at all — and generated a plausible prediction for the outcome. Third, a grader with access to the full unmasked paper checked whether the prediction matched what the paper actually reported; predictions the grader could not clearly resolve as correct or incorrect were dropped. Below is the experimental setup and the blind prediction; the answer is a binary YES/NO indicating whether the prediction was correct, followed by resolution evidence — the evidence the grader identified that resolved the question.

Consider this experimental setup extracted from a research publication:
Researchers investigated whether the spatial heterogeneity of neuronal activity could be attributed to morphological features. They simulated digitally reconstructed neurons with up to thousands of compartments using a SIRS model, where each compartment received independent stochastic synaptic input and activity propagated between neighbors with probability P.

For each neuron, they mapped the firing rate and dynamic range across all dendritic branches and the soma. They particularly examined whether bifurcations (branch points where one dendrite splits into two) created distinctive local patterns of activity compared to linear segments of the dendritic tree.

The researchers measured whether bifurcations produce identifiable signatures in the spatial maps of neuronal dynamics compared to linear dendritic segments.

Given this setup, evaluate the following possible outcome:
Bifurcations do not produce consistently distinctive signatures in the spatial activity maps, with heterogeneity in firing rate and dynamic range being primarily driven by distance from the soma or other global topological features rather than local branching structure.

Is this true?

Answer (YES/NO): NO